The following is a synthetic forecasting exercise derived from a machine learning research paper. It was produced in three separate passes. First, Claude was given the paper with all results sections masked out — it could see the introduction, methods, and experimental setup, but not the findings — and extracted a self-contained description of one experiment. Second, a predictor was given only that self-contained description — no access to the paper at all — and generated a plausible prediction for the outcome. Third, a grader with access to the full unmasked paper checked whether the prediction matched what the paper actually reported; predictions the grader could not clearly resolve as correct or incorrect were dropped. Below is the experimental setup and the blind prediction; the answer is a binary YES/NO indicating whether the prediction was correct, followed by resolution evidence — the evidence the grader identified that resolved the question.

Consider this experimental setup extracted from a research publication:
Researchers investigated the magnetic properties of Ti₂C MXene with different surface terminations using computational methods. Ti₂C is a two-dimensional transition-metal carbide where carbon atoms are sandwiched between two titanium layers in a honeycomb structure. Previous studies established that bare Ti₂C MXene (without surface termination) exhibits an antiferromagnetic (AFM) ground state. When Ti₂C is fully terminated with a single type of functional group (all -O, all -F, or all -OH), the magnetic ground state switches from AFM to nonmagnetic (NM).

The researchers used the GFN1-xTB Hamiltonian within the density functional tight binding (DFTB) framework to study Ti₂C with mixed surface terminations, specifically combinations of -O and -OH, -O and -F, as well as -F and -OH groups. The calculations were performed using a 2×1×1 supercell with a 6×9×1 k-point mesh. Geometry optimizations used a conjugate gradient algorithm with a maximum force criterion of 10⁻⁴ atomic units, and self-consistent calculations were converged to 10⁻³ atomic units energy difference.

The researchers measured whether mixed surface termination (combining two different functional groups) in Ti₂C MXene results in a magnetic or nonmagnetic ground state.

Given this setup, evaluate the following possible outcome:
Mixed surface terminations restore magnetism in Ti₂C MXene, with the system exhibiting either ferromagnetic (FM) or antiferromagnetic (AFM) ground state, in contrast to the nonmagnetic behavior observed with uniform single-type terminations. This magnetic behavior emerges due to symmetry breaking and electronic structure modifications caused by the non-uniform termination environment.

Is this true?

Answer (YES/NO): YES